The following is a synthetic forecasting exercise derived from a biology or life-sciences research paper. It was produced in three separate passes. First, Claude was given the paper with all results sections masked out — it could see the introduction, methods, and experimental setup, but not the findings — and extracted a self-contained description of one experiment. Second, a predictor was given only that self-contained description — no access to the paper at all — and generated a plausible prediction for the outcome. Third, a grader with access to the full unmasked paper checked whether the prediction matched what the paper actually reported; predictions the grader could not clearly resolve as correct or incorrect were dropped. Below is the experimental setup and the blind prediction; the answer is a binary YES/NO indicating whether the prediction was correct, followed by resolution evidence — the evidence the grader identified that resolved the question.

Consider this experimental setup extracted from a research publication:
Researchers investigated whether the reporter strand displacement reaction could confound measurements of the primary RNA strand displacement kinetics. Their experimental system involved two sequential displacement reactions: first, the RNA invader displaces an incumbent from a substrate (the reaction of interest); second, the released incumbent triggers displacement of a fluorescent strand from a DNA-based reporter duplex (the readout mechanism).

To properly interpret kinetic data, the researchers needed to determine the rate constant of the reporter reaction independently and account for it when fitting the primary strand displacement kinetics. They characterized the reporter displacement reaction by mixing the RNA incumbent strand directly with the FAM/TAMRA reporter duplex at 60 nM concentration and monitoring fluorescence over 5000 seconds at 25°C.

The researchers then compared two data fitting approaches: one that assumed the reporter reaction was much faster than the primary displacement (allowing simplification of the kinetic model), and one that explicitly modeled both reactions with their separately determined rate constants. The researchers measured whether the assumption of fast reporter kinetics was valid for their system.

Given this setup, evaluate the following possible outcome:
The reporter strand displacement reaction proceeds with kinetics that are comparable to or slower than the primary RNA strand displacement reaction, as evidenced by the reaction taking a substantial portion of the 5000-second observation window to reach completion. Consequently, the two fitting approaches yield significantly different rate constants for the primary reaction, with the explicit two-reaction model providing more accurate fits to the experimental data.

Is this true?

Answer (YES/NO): NO